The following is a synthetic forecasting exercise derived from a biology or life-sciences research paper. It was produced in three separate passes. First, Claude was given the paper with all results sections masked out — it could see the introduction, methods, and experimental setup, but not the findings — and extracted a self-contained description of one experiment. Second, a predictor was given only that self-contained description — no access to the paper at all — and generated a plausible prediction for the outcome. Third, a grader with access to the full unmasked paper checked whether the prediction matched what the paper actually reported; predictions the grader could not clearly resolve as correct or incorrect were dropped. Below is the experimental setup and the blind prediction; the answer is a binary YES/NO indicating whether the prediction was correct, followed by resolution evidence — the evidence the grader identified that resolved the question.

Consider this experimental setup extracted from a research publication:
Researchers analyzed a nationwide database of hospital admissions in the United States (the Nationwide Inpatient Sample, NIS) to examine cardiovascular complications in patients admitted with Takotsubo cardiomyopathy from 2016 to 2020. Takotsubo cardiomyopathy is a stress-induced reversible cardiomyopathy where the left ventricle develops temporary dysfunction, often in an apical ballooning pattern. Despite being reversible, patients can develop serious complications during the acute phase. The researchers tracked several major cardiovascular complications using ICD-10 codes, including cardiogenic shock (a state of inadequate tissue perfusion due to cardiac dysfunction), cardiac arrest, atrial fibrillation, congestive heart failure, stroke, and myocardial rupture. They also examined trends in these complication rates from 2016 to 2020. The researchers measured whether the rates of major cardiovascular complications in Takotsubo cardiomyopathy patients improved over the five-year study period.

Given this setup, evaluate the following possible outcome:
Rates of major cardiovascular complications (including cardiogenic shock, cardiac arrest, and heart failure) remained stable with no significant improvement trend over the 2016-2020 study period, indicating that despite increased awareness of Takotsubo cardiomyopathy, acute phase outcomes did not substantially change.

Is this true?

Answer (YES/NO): NO